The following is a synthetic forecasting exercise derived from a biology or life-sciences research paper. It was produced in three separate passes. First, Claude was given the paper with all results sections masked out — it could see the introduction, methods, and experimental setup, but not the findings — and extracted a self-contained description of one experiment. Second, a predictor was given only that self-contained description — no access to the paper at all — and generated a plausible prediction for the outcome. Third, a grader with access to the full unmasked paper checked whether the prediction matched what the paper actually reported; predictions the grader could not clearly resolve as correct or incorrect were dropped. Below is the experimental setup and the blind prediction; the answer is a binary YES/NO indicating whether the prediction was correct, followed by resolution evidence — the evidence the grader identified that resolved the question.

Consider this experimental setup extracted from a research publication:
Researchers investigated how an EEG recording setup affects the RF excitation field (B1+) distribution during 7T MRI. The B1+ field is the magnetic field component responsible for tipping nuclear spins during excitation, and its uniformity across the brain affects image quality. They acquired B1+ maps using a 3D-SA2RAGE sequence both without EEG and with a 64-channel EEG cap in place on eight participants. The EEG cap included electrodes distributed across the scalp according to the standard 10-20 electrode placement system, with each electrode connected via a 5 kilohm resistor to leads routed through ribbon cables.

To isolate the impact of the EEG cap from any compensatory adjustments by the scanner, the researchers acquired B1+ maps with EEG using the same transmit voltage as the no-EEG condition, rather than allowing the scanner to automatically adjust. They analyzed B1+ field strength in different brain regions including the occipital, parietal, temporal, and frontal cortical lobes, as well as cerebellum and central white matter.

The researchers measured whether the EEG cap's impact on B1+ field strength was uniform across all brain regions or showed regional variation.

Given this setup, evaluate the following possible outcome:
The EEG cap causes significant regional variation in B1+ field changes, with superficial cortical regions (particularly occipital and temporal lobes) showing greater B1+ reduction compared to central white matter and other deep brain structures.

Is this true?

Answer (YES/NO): NO